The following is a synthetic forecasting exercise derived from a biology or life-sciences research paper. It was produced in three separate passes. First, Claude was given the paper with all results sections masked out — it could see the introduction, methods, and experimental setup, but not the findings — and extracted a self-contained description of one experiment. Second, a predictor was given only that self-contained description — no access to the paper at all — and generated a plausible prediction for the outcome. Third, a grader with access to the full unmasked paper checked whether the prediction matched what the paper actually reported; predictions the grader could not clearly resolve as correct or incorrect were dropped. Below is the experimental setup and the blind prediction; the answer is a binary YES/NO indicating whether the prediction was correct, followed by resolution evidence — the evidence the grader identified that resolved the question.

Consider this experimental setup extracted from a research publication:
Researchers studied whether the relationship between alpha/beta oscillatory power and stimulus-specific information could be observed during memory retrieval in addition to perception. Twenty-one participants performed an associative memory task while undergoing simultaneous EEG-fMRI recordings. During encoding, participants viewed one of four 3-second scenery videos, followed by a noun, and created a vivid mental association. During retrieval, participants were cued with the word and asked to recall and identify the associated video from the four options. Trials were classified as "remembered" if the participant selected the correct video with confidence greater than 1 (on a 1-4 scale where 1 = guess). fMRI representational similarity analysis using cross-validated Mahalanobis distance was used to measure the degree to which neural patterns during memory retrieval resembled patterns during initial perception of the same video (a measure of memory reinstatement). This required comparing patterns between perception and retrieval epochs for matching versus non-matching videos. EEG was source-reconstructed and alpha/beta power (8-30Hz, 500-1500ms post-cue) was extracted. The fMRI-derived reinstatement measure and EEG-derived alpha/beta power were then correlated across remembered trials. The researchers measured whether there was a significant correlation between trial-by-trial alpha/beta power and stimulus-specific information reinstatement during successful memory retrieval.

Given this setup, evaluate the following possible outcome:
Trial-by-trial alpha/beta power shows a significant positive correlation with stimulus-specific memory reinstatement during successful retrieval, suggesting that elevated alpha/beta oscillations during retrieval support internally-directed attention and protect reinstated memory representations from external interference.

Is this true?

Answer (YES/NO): NO